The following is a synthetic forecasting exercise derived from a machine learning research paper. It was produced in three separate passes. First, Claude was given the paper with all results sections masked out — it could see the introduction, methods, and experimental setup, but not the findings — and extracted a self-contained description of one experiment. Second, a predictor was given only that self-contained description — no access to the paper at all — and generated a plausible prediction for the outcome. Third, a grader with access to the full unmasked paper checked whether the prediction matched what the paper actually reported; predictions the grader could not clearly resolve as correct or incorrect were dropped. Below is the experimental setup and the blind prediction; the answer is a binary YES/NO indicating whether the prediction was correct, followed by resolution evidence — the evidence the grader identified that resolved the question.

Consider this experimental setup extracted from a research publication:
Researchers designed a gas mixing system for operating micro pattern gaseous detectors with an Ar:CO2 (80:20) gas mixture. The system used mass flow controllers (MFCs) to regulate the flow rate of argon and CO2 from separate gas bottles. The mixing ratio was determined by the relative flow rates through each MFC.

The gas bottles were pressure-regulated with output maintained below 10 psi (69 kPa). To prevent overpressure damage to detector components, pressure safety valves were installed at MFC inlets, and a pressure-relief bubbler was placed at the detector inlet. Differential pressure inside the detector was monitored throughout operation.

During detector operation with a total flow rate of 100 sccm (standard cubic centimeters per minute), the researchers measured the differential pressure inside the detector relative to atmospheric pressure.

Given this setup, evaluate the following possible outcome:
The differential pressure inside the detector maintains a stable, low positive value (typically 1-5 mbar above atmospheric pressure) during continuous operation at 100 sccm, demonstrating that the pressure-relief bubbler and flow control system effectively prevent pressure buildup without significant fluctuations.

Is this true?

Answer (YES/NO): NO